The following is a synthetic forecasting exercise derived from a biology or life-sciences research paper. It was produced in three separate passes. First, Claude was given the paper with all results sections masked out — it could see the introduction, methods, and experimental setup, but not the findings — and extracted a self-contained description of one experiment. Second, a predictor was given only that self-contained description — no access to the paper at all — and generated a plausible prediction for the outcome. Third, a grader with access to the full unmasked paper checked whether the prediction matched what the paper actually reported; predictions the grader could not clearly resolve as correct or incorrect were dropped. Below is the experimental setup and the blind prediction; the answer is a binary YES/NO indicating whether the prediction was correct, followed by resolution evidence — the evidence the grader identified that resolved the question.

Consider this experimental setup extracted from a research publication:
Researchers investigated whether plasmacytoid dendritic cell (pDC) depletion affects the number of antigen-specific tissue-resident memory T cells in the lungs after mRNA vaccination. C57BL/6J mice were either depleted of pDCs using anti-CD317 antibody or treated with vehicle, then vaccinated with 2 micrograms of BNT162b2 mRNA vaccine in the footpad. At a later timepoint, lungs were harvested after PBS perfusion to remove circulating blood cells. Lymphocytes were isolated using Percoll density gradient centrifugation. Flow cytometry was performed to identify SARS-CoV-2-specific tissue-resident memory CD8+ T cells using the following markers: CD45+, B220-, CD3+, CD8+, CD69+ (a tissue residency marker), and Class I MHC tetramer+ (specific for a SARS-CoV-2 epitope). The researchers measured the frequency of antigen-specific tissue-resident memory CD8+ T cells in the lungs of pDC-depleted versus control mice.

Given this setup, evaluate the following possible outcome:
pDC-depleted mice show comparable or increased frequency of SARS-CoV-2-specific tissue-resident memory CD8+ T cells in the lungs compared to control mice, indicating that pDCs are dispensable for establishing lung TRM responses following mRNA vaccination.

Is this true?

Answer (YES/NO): NO